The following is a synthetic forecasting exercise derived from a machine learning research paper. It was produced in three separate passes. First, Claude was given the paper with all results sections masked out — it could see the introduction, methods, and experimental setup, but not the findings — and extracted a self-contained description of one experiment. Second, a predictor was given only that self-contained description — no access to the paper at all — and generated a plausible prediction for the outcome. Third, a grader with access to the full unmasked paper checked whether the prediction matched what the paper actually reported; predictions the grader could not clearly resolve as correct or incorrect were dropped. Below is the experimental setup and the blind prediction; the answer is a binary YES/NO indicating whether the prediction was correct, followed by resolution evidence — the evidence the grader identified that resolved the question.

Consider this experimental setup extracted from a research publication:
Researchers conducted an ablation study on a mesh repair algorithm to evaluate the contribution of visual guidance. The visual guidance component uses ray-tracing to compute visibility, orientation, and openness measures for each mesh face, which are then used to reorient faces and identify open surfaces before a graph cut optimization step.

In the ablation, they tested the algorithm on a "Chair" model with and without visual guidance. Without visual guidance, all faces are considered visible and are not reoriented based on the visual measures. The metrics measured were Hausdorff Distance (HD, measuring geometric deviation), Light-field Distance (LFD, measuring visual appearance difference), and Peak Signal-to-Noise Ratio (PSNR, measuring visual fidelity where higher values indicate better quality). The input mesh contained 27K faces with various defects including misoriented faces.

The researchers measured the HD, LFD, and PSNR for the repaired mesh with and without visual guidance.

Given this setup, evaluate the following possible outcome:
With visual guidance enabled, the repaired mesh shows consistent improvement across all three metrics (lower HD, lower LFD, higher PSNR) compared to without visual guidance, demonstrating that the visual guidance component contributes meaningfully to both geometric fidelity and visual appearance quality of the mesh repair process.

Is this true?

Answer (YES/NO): YES